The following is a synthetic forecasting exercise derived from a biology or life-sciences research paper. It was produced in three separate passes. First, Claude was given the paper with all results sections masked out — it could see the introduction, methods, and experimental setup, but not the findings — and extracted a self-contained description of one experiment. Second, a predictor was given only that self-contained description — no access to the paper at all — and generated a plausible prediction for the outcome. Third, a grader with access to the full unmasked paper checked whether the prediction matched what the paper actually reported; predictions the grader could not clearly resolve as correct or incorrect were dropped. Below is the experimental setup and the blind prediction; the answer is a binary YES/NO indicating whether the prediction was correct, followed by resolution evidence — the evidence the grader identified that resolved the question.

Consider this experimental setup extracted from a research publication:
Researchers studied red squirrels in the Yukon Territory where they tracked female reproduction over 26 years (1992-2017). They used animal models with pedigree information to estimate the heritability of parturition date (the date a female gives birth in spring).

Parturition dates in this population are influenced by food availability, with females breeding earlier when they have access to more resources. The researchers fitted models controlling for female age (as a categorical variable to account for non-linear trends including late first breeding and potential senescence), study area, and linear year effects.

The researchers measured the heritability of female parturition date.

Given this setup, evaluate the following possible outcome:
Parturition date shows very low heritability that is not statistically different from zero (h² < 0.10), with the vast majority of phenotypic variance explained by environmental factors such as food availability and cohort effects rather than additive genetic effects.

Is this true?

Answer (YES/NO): NO